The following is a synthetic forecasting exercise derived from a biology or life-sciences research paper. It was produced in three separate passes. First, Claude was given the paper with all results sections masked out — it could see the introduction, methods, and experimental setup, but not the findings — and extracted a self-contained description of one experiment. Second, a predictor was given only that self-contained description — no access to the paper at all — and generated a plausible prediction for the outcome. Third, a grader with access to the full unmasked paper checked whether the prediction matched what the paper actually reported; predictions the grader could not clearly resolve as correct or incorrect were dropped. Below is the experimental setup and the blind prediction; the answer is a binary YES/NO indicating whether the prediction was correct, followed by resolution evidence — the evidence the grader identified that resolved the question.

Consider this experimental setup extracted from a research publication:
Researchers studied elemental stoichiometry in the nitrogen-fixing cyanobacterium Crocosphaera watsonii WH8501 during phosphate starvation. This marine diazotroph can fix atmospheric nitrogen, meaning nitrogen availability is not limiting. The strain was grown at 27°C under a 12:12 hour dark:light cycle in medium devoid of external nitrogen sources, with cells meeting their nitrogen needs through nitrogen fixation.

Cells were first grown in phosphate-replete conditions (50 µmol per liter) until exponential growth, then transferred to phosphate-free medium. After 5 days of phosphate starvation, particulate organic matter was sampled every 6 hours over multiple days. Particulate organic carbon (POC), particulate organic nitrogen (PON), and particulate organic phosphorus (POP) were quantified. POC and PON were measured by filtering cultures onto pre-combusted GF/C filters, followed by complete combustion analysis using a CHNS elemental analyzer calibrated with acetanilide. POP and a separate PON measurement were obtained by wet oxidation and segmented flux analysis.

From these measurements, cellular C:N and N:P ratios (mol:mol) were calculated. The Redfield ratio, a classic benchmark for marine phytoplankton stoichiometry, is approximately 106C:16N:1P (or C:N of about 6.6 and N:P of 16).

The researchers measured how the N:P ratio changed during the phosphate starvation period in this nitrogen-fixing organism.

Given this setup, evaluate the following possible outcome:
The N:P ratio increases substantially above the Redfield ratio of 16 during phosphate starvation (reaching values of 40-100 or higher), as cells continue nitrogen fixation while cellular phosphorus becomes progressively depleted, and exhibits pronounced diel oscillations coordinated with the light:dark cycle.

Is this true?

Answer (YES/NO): NO